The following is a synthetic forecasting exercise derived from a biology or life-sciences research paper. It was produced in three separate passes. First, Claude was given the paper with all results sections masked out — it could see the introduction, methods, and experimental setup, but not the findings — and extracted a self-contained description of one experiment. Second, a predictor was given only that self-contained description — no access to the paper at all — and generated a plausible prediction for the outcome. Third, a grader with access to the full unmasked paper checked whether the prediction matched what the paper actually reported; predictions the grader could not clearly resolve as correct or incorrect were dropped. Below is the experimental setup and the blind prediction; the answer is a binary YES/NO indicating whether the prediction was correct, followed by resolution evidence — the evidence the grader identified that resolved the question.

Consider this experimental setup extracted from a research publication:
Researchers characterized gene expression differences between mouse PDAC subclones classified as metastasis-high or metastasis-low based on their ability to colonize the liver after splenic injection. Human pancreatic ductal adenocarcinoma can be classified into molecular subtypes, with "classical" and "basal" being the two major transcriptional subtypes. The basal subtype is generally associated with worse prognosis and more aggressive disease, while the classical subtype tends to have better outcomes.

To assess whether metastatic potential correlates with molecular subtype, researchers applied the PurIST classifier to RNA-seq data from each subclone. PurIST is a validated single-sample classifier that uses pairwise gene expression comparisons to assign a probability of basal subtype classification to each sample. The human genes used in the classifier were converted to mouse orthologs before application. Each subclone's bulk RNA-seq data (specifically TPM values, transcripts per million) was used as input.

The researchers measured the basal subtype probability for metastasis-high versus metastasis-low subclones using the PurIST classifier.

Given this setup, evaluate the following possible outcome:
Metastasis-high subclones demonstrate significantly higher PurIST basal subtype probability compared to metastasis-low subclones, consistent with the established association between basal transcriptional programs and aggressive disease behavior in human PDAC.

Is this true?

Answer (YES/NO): NO